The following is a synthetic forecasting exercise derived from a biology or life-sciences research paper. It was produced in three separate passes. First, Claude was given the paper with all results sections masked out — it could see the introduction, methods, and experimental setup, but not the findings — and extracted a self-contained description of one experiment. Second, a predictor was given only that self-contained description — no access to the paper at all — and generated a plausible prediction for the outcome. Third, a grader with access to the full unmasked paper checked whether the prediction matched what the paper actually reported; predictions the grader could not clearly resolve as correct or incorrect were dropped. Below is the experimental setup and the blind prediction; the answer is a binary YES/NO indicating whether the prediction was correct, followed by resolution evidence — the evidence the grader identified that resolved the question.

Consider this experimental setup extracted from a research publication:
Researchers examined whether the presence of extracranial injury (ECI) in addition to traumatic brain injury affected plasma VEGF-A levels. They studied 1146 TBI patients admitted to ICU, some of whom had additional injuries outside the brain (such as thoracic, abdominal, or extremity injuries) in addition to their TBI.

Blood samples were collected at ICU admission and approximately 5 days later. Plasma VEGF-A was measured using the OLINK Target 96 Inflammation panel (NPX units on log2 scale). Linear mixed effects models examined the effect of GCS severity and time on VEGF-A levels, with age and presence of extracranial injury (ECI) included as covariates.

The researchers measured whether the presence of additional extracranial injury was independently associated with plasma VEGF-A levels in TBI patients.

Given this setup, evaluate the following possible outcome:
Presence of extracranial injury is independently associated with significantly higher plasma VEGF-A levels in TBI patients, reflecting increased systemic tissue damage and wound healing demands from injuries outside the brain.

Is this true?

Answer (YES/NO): YES